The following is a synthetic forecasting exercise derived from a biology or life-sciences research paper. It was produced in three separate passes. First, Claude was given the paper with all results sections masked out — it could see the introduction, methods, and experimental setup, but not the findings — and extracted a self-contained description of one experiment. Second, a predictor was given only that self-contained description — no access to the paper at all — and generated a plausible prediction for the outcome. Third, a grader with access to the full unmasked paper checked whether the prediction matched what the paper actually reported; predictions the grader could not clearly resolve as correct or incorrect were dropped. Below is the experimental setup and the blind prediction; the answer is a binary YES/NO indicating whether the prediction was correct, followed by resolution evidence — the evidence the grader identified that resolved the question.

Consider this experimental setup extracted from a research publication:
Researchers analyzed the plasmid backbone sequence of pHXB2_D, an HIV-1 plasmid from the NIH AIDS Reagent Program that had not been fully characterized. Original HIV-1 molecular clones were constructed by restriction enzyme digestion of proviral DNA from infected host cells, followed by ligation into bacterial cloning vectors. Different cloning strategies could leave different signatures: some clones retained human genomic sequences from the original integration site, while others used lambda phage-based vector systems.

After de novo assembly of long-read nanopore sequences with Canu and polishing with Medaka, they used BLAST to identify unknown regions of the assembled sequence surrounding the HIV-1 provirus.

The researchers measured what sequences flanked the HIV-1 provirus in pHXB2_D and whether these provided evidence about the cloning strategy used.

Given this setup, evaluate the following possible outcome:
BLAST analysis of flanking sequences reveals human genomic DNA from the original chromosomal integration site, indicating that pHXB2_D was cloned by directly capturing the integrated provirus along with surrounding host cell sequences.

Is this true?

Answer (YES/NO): YES